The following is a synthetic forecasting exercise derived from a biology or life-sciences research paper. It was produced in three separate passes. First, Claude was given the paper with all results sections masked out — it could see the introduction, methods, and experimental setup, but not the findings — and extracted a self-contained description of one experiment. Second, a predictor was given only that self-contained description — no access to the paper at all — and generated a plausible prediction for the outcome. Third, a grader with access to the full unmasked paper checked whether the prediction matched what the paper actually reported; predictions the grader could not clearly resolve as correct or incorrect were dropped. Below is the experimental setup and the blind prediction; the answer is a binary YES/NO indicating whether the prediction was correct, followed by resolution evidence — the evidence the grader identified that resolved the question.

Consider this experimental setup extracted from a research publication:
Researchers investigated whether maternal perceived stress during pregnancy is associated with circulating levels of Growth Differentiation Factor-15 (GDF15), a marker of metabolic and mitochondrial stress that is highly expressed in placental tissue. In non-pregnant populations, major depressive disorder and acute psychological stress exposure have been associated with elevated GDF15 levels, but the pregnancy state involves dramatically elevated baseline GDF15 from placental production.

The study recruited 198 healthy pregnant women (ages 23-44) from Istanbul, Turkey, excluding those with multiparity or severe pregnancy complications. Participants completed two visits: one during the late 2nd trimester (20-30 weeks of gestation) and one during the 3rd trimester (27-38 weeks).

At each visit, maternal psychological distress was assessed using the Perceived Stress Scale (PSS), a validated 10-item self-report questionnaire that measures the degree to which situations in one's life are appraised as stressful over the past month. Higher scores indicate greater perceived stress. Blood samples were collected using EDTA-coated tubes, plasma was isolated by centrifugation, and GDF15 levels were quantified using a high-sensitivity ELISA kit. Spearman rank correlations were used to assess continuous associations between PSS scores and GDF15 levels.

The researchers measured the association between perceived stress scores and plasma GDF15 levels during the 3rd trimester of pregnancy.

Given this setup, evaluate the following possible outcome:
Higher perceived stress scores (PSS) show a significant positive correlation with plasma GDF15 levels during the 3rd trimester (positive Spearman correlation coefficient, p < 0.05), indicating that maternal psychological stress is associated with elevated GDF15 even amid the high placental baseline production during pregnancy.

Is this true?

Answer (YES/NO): NO